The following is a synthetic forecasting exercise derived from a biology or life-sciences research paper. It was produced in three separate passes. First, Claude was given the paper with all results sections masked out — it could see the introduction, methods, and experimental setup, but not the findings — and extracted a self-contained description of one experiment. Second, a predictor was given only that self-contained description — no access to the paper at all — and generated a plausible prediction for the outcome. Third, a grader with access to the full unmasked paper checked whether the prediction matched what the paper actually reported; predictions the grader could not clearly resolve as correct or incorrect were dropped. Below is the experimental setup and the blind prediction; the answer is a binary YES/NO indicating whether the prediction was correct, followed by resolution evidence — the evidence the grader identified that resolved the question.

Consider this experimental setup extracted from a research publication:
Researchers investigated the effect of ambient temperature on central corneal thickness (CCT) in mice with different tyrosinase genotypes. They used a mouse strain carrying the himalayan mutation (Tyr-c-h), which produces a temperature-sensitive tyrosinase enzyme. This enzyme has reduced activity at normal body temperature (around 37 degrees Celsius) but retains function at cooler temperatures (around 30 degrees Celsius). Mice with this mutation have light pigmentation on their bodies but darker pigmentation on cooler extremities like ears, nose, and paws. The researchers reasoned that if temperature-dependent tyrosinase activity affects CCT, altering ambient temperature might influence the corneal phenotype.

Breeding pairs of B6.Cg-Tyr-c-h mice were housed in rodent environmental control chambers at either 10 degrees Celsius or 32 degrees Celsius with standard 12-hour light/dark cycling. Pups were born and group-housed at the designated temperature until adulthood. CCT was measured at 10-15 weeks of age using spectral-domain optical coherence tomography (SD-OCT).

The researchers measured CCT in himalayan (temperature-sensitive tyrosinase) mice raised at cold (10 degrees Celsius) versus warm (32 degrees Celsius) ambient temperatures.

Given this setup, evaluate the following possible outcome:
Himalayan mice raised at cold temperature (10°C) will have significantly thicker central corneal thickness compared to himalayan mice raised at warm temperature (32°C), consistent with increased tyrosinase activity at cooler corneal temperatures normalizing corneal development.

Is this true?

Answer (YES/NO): YES